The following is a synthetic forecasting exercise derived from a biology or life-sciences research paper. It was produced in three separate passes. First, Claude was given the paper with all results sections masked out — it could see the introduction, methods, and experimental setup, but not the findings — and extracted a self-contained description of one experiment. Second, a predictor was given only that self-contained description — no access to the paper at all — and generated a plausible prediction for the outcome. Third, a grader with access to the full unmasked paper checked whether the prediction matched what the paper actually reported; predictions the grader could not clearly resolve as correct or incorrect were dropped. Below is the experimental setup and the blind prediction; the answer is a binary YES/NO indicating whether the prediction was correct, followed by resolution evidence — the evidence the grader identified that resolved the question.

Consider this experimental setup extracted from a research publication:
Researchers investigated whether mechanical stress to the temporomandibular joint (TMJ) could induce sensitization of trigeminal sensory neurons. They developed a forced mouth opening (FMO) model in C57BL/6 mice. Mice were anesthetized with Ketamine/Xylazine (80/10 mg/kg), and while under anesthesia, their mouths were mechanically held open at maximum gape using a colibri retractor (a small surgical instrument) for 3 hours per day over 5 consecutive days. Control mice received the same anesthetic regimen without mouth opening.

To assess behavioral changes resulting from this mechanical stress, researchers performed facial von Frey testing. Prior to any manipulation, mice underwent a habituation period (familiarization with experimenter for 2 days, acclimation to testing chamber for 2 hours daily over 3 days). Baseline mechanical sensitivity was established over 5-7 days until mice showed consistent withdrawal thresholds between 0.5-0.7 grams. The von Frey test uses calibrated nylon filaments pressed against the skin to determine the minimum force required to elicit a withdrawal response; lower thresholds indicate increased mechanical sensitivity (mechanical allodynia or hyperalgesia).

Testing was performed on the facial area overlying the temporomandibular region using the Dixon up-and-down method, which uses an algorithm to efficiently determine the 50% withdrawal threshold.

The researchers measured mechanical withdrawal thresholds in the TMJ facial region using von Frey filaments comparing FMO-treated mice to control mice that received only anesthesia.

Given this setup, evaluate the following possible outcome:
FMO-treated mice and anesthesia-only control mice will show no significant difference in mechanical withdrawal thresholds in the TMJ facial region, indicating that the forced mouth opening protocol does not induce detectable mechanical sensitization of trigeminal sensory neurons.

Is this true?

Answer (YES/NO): NO